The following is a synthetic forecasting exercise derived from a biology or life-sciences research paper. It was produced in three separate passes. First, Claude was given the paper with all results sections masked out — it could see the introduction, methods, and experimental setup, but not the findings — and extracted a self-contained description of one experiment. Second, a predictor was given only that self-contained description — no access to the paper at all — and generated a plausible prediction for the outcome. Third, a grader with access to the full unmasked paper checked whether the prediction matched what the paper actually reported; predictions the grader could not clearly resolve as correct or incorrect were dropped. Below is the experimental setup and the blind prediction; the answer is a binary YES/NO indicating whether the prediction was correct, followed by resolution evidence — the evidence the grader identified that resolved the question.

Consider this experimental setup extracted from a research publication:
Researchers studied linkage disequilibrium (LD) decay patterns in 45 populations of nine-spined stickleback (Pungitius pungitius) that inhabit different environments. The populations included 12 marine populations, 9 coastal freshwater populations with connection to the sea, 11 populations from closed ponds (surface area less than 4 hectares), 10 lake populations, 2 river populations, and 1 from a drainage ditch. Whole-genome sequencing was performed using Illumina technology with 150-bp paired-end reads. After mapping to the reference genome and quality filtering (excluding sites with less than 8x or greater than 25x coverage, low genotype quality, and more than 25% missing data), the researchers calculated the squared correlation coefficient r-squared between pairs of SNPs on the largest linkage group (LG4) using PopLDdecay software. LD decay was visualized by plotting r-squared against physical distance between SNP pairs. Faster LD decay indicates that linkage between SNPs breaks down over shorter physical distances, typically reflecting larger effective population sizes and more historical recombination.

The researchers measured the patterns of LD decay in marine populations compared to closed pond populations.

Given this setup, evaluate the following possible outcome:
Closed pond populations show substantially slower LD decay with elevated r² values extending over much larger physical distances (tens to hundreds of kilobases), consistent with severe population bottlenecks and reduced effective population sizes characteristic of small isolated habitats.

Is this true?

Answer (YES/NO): NO